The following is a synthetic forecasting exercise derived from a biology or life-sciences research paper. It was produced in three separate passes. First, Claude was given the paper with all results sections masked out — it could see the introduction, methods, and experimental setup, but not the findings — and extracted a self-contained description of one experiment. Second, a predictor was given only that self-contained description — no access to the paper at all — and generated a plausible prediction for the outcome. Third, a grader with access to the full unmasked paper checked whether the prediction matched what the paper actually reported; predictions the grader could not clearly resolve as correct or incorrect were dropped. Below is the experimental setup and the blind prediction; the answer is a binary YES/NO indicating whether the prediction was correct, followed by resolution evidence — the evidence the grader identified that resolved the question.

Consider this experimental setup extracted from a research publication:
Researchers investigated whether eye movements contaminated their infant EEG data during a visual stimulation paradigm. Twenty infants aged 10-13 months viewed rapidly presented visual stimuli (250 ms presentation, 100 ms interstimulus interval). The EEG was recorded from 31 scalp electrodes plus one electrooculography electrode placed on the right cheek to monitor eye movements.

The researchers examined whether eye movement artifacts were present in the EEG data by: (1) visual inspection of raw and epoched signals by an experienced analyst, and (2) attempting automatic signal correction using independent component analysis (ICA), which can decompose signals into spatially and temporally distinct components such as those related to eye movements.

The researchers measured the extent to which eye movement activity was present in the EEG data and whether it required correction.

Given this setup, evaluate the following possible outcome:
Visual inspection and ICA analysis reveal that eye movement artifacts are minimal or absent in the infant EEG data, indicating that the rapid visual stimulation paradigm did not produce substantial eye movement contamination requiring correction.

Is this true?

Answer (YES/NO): NO